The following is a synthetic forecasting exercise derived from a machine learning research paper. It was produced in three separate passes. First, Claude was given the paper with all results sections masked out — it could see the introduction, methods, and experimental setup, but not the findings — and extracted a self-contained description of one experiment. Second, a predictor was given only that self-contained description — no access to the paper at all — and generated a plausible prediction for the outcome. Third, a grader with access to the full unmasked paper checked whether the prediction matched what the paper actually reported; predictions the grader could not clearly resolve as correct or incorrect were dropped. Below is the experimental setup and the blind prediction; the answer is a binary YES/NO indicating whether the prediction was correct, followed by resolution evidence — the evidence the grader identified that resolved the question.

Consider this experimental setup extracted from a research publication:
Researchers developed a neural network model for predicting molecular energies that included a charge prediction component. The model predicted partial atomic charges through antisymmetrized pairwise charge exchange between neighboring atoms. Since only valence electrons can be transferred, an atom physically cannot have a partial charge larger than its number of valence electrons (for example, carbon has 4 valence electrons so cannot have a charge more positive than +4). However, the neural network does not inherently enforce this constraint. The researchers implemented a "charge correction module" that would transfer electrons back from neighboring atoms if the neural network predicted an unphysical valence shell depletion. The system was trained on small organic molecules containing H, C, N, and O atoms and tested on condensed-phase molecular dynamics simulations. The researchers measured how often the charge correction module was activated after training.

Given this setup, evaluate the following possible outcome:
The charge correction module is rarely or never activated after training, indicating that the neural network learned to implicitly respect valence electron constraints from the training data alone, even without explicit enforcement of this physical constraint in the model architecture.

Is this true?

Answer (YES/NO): YES